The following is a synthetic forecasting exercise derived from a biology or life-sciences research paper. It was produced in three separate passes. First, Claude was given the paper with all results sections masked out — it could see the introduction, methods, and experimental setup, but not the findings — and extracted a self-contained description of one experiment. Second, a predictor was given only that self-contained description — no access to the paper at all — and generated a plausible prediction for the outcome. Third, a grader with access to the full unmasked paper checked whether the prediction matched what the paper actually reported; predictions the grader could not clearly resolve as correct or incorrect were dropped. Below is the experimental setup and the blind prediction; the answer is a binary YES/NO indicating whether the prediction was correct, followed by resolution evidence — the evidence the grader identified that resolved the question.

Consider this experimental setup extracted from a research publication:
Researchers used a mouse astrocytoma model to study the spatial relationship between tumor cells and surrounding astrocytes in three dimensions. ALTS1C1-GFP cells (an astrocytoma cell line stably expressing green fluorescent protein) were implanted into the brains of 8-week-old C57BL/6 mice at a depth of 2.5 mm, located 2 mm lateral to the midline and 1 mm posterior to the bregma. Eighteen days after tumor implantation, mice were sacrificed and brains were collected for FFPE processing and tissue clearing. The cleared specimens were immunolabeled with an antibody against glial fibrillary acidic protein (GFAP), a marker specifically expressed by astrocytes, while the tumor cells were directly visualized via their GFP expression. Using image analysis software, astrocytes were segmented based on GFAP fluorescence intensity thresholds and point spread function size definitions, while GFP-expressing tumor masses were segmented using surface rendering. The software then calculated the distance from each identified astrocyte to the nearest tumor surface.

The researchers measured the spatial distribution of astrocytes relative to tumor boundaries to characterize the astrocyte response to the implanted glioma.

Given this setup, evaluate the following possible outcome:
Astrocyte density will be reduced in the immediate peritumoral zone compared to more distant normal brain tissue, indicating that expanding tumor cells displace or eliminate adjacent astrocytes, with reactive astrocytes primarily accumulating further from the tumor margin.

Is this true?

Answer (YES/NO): NO